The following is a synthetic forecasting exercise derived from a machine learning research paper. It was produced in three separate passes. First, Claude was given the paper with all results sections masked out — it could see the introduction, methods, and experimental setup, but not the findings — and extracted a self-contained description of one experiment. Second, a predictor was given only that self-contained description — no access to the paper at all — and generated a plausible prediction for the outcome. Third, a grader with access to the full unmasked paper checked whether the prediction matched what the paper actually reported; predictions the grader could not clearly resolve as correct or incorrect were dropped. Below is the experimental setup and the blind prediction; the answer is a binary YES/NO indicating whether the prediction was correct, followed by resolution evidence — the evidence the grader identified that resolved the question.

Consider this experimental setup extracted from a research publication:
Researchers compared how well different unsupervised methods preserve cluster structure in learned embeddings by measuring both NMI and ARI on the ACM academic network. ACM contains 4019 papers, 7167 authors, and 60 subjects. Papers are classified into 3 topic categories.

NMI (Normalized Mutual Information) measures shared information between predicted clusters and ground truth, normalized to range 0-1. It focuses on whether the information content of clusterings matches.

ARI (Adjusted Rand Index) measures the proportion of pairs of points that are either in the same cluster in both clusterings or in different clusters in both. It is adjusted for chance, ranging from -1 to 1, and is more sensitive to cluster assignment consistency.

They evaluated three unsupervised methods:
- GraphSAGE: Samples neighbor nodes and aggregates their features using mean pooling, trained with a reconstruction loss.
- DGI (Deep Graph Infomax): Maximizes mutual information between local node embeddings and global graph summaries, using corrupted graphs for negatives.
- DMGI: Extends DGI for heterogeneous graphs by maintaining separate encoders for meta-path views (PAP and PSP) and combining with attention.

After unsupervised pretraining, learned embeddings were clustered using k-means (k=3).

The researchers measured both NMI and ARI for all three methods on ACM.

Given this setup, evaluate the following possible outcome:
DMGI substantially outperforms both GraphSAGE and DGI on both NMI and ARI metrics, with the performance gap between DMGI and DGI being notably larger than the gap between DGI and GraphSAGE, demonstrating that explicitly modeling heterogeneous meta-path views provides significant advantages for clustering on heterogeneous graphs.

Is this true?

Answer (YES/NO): NO